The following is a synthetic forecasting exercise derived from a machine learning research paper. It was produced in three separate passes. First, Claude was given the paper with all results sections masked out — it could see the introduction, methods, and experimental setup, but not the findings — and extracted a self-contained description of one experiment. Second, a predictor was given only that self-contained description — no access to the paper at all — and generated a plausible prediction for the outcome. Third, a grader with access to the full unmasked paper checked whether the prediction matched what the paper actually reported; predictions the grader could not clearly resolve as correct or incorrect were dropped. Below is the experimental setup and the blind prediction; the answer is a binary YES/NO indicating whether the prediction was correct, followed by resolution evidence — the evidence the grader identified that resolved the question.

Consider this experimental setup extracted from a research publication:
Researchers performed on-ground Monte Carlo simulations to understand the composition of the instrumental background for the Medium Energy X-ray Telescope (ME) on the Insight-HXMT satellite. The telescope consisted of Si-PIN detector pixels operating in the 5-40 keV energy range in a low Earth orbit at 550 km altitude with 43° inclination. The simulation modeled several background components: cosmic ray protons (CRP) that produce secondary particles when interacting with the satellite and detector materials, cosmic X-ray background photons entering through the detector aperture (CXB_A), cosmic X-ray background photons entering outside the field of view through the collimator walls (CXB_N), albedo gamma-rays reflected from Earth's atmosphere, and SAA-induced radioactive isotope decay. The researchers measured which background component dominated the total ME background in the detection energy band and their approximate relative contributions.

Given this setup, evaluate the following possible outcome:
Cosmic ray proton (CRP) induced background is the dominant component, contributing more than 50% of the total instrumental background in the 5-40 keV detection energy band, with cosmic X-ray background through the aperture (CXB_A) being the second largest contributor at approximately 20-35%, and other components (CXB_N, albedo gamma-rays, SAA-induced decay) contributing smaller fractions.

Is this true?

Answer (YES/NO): NO